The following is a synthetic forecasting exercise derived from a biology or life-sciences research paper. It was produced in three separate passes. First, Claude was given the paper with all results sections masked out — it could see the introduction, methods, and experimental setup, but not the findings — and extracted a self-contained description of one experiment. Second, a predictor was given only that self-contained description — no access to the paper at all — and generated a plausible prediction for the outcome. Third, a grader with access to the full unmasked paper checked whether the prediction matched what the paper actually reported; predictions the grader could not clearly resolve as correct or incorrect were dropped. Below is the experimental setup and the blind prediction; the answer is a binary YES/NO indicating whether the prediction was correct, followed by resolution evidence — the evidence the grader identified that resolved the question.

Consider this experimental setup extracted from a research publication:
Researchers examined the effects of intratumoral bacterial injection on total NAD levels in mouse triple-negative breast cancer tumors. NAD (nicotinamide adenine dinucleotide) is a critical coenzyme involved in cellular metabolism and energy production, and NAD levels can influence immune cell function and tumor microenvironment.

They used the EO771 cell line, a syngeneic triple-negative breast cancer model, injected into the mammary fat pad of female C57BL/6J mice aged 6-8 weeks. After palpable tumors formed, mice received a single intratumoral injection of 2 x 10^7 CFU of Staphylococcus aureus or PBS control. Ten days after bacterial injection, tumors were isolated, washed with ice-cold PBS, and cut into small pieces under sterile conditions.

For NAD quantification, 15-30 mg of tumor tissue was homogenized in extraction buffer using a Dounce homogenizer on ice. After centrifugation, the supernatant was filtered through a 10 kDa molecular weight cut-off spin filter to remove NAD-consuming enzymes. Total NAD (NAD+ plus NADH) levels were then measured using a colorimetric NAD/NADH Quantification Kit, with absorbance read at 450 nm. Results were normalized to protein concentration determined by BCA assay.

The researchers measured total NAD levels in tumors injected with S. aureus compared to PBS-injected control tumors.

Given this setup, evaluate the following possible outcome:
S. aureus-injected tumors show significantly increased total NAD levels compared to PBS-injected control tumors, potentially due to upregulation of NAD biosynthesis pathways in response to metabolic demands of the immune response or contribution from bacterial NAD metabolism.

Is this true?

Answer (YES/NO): NO